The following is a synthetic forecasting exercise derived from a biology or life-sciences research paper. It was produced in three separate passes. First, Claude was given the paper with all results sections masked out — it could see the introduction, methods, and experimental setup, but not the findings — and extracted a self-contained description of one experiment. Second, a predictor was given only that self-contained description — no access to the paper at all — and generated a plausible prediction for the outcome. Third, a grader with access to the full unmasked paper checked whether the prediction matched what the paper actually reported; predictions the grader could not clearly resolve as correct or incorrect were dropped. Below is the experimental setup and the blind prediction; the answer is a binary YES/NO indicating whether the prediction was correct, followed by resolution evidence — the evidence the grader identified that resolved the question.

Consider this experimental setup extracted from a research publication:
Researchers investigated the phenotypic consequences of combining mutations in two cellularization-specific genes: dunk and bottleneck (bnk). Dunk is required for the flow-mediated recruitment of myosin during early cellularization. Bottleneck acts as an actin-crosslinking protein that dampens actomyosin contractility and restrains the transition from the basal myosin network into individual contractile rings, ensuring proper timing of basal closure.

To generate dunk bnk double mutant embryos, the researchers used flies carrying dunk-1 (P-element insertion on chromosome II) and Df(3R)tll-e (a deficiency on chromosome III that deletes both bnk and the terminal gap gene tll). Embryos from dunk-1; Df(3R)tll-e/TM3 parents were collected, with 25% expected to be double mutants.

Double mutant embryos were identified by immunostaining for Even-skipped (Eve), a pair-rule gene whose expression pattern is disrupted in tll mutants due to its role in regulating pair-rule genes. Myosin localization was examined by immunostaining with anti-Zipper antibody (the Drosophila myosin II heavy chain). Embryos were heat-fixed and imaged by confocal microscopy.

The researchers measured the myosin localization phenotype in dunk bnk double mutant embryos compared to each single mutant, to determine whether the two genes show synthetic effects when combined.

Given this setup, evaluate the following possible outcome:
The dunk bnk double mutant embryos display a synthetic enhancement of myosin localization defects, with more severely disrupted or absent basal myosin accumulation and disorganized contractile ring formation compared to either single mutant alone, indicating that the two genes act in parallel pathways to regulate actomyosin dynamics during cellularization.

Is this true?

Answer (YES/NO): NO